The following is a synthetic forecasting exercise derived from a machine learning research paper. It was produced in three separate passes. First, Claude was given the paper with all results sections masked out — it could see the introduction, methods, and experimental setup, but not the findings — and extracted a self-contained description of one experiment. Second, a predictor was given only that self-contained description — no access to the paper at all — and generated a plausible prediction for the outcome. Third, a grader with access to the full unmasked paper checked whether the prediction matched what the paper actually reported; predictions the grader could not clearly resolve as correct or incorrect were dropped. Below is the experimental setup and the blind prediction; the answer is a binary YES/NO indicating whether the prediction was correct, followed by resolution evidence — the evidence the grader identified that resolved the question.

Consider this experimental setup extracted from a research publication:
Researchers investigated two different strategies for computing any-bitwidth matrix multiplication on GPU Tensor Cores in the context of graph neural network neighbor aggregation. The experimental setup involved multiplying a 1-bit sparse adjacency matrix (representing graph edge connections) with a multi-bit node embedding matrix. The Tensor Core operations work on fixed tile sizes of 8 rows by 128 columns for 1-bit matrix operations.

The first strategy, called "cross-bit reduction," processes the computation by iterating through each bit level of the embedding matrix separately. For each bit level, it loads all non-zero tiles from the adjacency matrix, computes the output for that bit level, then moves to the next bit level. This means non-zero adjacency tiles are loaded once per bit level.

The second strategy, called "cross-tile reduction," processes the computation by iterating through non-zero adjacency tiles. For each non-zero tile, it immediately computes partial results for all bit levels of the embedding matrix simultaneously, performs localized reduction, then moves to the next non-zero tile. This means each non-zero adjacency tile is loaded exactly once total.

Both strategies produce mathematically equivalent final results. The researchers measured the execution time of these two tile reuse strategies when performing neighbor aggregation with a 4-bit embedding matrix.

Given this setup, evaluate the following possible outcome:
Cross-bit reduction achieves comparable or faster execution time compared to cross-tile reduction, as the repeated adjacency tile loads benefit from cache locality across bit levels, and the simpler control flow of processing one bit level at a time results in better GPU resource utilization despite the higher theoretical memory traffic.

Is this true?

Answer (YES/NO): NO